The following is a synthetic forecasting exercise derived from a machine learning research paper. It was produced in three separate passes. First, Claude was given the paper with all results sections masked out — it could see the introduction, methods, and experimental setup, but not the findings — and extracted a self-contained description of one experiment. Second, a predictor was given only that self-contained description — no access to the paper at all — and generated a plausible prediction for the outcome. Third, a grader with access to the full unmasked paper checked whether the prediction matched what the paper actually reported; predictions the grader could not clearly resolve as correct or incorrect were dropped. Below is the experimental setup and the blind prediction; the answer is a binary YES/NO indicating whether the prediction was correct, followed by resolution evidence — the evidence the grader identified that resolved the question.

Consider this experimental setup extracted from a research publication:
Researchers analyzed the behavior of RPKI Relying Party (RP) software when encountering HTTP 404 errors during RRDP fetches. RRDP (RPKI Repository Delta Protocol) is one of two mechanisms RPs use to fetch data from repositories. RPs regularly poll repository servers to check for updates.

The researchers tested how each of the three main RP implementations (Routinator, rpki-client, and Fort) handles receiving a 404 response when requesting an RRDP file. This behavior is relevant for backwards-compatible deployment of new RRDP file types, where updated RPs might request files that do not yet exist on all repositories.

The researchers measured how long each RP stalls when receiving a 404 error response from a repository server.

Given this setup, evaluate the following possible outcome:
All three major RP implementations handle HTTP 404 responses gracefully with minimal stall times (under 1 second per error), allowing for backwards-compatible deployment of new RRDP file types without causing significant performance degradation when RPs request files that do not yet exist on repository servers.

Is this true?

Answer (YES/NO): NO